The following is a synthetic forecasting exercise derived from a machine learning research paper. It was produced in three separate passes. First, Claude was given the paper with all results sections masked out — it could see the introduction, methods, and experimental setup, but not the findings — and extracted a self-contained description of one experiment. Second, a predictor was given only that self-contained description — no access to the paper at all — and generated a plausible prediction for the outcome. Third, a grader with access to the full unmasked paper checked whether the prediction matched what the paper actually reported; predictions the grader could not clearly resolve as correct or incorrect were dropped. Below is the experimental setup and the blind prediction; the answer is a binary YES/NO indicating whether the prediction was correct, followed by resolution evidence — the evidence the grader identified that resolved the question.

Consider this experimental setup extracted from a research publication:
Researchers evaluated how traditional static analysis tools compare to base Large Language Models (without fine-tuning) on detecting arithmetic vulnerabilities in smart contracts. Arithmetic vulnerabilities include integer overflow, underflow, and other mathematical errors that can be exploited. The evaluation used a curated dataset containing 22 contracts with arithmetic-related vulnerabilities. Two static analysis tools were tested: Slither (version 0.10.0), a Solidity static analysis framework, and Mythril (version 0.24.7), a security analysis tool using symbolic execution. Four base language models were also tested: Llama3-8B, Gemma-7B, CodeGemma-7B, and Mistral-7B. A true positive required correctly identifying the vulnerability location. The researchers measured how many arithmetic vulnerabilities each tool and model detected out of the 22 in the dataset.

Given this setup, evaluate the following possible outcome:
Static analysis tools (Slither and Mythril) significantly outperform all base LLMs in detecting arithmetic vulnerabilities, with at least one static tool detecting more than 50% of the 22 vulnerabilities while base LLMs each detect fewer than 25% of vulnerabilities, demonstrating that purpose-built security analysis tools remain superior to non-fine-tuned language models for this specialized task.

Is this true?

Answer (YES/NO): NO